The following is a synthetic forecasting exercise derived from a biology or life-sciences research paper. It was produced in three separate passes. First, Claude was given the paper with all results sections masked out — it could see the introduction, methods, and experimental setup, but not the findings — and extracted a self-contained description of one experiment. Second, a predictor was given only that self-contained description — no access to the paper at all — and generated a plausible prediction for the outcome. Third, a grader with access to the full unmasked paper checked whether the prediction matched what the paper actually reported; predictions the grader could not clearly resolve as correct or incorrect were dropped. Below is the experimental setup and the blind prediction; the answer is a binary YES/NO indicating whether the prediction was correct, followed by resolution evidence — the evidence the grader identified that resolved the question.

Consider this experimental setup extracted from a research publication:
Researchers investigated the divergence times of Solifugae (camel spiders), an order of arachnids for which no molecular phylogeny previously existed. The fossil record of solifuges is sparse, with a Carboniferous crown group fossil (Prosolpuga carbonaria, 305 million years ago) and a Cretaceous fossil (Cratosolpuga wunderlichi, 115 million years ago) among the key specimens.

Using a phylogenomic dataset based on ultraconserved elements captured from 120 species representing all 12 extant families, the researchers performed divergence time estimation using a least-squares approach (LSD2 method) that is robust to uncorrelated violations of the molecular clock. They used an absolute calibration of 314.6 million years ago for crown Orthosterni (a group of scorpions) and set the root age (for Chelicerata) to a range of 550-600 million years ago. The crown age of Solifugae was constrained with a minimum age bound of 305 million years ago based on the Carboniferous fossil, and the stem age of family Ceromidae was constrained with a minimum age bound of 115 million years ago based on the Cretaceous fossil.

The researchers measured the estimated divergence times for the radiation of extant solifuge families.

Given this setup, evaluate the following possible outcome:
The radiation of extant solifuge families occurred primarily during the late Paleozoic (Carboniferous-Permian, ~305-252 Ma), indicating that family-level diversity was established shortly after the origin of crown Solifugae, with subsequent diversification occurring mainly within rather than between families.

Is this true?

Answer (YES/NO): NO